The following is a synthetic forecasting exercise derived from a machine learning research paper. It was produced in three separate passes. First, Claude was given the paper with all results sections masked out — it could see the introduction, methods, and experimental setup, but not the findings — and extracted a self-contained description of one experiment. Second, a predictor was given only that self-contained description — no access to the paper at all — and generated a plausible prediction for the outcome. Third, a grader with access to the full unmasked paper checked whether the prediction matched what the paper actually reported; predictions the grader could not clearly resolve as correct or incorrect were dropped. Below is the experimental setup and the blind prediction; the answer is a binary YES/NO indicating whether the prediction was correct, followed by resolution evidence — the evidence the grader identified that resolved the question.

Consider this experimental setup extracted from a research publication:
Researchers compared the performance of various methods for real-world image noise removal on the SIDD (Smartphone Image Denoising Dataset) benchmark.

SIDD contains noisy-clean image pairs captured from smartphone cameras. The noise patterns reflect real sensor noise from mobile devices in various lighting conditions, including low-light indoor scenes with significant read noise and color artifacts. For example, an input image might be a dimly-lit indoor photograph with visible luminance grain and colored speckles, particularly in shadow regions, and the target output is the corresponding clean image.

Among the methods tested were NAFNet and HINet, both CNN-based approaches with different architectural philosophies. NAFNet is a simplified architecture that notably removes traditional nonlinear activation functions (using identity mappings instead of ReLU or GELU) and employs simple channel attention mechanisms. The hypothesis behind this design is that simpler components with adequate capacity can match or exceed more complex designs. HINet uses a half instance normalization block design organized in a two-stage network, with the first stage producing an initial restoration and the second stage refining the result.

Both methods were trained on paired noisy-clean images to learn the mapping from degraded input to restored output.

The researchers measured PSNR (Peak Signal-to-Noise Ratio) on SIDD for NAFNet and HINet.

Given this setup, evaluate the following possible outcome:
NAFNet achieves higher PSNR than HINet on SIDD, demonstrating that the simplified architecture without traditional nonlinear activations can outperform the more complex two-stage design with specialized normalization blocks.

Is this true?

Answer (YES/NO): YES